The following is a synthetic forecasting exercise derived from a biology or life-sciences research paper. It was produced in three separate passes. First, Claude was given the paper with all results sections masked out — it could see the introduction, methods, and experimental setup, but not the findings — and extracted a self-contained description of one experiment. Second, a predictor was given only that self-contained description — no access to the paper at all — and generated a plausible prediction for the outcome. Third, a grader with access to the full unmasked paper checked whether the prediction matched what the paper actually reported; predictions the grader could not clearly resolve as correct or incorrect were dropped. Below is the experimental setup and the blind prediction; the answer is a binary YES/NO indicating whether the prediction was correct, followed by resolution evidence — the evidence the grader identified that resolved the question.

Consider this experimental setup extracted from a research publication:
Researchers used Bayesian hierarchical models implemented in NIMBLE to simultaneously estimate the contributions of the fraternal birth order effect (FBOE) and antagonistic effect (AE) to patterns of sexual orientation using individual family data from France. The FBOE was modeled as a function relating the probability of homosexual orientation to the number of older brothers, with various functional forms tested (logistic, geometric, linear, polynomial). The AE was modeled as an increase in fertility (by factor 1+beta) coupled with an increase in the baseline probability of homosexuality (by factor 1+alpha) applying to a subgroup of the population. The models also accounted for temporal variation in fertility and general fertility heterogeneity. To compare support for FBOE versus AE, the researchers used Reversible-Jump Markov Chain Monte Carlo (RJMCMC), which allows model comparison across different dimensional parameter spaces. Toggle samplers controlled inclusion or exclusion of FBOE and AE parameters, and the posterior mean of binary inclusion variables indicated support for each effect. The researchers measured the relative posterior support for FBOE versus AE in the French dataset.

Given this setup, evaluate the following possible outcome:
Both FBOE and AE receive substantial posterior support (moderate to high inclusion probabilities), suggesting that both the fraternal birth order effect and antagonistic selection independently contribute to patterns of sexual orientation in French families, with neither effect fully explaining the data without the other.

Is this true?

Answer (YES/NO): NO